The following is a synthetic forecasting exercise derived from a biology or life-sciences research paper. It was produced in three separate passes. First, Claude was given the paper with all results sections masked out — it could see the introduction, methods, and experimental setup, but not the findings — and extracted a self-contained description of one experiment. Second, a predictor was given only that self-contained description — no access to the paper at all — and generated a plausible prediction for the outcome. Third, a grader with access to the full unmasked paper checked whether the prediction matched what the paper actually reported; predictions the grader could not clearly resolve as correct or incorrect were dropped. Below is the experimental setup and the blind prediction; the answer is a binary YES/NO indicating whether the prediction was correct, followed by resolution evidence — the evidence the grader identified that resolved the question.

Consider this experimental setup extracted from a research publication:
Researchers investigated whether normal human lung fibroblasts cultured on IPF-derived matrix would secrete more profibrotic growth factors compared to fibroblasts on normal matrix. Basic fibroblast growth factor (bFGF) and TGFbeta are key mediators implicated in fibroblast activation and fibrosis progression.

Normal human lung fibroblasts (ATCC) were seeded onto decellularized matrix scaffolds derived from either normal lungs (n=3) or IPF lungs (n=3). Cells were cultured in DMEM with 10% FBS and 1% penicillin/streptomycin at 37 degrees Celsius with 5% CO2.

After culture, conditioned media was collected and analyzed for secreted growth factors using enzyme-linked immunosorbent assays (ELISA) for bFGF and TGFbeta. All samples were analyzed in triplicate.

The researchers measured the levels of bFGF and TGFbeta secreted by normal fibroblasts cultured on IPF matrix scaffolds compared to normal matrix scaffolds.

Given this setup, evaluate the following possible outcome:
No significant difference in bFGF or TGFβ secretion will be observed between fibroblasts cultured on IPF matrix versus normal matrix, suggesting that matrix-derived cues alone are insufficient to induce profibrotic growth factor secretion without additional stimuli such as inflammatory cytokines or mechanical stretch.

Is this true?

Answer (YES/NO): NO